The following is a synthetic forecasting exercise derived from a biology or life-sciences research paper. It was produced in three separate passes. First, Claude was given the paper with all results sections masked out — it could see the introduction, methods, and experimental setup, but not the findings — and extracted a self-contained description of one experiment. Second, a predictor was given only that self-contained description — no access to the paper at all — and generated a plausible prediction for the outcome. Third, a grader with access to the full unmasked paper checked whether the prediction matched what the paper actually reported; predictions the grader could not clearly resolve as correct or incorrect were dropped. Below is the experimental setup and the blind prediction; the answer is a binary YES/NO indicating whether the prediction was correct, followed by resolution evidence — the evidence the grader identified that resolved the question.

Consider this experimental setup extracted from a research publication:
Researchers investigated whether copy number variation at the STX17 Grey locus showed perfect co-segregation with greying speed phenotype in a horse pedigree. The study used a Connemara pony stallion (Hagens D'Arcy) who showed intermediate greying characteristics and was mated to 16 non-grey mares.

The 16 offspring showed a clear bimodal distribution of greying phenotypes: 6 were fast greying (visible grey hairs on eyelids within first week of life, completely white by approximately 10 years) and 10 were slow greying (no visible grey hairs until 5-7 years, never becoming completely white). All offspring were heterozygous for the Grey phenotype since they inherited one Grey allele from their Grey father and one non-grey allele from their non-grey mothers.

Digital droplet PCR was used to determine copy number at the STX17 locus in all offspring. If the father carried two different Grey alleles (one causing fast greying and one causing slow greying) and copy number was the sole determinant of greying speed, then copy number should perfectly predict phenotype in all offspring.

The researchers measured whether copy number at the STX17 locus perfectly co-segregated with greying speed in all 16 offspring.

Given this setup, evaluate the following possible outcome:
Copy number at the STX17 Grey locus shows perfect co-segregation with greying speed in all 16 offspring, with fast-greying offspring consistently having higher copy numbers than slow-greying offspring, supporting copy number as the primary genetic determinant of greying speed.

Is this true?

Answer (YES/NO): YES